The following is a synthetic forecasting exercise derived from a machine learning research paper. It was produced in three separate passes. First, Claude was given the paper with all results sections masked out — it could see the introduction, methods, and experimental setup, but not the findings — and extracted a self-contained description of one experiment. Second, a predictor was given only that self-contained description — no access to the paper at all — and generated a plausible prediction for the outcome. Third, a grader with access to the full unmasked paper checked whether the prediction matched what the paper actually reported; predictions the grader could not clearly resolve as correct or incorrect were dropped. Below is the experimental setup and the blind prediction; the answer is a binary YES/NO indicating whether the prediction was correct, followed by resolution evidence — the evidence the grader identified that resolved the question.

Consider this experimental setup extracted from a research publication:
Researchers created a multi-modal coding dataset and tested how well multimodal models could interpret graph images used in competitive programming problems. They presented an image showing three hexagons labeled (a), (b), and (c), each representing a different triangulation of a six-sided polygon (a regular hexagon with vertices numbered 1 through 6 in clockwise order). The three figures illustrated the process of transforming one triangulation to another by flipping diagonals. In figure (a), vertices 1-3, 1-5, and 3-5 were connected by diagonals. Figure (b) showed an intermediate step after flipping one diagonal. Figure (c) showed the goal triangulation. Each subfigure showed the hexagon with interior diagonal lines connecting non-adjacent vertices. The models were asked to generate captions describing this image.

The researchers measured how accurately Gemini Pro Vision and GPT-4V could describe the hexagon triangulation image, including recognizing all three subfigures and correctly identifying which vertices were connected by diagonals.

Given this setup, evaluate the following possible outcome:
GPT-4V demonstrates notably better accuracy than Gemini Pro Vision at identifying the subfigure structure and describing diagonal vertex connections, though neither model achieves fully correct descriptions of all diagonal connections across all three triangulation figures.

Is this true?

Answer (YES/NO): YES